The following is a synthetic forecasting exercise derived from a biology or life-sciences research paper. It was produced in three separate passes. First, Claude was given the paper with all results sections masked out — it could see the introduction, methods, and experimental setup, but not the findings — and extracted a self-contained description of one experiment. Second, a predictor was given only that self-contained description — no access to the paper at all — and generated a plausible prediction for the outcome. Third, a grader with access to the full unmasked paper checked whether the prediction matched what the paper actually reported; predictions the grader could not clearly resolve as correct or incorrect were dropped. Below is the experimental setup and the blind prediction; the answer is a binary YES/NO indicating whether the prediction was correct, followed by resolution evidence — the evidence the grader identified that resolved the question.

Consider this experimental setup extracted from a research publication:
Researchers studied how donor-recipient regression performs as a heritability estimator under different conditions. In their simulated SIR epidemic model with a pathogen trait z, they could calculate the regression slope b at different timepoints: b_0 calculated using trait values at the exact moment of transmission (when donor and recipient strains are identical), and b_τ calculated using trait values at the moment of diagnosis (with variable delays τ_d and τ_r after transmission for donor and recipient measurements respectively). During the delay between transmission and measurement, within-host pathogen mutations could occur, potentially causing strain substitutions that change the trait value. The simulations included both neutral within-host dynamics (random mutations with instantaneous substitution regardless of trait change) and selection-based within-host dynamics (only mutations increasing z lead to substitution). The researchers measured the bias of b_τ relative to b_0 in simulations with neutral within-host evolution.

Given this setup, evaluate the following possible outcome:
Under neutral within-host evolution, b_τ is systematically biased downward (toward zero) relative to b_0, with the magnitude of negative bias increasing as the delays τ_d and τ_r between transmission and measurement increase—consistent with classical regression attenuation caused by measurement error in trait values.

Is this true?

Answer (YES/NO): YES